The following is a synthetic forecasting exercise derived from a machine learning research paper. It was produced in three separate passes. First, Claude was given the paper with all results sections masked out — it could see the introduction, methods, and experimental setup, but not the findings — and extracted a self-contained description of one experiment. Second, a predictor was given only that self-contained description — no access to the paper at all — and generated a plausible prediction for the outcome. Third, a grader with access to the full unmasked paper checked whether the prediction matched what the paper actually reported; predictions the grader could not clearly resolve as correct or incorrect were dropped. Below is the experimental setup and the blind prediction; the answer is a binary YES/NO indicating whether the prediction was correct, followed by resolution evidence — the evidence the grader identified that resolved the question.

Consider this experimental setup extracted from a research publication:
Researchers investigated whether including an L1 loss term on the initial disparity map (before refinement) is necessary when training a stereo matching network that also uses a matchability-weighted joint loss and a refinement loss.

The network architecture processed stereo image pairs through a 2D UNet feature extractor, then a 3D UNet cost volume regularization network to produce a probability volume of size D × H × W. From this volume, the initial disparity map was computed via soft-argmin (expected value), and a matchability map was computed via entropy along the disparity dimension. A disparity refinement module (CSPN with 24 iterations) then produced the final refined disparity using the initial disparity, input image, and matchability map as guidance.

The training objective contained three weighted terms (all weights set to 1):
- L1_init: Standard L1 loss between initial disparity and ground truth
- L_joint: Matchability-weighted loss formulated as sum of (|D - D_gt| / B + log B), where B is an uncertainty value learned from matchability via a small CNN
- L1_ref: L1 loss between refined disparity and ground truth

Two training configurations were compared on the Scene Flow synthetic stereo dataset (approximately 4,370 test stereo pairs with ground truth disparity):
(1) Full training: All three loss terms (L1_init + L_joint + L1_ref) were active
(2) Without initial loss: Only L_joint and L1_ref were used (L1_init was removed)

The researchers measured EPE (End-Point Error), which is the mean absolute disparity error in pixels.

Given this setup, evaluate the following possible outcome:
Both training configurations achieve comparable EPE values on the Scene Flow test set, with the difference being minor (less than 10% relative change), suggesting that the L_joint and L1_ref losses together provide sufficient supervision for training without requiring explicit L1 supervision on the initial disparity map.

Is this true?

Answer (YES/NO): NO